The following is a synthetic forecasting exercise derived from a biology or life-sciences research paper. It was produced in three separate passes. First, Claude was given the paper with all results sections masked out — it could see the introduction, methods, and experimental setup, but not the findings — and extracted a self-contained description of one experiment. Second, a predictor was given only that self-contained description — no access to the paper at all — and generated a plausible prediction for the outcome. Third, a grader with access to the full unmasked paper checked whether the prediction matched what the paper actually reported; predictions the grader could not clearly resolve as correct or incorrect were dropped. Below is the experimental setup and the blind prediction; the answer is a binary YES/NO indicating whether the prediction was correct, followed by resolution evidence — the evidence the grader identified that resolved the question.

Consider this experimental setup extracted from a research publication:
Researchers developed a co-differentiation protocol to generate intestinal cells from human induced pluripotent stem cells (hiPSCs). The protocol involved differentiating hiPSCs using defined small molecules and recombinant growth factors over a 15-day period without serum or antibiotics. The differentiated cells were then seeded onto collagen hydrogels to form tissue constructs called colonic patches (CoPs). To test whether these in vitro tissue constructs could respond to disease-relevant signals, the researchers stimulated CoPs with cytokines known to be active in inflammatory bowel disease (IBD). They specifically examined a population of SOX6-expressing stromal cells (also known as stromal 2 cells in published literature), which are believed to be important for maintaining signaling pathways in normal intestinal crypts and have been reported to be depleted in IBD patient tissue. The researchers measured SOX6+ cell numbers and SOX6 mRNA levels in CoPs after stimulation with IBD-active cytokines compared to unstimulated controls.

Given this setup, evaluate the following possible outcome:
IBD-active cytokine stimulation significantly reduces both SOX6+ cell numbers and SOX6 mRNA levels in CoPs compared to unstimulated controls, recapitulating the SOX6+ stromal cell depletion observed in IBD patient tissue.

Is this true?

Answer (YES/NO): YES